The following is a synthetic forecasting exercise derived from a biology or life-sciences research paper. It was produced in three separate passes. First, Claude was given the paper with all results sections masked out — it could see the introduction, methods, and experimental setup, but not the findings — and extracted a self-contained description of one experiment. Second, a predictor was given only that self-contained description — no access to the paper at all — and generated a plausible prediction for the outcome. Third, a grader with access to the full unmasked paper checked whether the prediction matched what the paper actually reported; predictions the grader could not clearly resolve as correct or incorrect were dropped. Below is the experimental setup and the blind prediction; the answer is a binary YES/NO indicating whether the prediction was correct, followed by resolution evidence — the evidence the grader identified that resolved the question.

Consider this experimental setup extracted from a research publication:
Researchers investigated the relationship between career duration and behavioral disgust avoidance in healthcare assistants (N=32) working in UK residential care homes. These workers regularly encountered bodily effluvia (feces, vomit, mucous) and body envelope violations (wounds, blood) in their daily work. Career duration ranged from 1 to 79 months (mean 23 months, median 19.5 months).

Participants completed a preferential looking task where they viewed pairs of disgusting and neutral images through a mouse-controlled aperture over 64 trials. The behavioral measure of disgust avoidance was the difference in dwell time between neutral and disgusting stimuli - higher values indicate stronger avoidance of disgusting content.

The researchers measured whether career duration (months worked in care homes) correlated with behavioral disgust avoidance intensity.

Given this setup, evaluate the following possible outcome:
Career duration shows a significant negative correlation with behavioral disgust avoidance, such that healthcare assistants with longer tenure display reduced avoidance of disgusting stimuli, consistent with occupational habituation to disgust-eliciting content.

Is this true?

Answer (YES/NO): NO